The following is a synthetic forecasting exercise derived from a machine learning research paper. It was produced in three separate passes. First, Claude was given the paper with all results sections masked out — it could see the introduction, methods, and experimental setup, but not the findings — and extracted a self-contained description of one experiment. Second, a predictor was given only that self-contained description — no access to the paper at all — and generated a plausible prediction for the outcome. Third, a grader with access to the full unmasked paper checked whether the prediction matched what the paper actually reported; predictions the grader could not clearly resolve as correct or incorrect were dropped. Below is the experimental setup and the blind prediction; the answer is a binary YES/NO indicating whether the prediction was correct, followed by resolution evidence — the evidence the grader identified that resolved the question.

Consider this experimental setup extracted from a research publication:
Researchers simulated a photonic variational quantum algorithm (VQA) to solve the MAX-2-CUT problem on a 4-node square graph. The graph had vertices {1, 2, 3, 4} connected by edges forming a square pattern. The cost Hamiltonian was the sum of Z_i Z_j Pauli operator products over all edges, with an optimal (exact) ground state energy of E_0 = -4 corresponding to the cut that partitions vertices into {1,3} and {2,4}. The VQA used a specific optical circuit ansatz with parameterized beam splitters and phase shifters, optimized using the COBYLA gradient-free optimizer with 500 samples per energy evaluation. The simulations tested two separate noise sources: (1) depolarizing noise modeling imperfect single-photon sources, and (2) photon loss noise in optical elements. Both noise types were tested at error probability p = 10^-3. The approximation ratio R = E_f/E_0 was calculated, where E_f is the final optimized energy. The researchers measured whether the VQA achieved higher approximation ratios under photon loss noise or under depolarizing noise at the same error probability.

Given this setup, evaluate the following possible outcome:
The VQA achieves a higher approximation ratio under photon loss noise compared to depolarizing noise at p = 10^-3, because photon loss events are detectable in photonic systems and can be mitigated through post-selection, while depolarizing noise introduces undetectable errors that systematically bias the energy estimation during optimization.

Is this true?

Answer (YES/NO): YES